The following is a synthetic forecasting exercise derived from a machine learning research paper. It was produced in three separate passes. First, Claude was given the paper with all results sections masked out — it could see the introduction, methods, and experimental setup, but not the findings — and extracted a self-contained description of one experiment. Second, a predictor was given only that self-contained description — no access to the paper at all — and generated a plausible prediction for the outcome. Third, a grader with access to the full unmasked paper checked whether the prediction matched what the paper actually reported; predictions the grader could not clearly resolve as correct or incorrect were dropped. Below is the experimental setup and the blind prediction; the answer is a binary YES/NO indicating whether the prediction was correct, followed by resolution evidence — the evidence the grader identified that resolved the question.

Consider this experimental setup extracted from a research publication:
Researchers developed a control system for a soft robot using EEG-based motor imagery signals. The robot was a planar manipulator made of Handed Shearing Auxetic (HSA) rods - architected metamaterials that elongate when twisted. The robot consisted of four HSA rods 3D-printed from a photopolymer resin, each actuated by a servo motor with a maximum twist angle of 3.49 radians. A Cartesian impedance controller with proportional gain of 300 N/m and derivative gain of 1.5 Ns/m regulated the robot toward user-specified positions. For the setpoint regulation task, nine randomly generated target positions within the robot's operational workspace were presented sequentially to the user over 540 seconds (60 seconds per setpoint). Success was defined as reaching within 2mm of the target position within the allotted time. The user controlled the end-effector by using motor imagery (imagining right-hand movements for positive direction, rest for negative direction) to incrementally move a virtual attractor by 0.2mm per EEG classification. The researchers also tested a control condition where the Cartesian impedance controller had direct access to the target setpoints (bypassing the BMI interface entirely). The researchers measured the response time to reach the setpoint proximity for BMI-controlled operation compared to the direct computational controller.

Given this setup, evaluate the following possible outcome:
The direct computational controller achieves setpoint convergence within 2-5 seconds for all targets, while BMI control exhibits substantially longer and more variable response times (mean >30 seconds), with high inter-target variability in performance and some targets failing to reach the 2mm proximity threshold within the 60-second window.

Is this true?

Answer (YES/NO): NO